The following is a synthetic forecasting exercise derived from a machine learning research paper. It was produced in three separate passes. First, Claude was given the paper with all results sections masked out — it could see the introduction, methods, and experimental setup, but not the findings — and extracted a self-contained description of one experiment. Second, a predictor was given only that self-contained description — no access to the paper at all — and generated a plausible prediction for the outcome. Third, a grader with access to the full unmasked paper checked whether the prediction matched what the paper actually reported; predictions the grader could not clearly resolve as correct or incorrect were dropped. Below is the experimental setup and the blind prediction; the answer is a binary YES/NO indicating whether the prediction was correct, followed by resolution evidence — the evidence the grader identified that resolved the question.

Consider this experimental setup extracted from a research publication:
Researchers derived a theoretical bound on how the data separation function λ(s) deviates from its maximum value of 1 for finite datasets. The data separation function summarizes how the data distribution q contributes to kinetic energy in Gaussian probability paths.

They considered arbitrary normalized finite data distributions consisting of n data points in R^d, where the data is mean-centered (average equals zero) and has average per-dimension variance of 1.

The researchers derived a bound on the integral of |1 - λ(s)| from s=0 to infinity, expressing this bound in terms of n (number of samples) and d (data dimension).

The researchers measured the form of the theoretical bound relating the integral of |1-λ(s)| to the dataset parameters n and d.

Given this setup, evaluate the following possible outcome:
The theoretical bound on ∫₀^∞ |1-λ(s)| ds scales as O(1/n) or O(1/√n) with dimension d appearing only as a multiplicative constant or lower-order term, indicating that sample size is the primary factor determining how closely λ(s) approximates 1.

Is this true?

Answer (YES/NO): NO